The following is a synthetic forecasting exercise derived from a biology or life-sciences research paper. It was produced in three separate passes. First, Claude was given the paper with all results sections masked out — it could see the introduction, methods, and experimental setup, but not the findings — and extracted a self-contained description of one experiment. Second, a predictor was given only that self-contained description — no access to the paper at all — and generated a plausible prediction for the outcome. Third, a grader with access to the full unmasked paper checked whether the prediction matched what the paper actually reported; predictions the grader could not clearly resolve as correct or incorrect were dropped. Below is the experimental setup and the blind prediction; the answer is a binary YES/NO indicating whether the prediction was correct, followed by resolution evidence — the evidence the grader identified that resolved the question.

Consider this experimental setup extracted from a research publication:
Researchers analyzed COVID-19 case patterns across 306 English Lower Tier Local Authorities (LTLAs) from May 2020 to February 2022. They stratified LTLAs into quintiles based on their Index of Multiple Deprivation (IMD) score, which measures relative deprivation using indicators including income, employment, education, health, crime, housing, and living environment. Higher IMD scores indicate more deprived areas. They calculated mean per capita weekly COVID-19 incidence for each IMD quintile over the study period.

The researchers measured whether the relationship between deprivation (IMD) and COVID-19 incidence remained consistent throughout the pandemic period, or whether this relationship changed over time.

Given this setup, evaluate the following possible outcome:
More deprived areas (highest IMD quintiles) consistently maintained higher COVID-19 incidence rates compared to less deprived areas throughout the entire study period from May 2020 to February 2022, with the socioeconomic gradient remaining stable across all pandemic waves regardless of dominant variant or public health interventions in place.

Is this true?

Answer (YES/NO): NO